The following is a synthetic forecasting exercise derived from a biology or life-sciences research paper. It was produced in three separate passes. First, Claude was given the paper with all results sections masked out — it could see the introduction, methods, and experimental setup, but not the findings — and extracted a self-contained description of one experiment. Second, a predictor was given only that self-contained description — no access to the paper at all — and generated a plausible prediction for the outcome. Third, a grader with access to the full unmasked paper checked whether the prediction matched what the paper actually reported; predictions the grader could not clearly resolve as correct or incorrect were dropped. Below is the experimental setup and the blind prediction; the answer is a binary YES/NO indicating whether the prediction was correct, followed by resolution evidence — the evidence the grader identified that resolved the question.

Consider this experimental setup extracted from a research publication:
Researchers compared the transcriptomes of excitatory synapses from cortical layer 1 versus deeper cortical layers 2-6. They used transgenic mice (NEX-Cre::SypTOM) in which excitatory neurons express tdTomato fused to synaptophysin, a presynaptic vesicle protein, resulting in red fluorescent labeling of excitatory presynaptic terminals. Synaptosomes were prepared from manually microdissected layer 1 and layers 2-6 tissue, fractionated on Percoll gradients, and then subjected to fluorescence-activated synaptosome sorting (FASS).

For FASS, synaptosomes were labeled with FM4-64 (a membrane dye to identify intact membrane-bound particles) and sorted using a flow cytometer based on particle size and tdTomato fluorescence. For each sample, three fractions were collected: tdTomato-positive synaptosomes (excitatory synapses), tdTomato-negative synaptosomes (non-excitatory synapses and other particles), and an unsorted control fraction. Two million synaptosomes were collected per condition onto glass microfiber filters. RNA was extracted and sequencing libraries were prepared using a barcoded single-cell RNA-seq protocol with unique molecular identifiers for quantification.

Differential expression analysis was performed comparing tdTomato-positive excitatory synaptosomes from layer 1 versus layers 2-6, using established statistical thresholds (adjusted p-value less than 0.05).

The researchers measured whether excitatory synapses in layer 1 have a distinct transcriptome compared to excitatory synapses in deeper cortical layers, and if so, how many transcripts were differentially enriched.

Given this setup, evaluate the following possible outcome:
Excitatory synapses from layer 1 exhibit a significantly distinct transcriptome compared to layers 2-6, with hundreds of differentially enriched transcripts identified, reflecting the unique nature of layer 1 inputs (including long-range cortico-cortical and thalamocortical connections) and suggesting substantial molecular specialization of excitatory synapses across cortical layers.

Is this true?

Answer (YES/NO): YES